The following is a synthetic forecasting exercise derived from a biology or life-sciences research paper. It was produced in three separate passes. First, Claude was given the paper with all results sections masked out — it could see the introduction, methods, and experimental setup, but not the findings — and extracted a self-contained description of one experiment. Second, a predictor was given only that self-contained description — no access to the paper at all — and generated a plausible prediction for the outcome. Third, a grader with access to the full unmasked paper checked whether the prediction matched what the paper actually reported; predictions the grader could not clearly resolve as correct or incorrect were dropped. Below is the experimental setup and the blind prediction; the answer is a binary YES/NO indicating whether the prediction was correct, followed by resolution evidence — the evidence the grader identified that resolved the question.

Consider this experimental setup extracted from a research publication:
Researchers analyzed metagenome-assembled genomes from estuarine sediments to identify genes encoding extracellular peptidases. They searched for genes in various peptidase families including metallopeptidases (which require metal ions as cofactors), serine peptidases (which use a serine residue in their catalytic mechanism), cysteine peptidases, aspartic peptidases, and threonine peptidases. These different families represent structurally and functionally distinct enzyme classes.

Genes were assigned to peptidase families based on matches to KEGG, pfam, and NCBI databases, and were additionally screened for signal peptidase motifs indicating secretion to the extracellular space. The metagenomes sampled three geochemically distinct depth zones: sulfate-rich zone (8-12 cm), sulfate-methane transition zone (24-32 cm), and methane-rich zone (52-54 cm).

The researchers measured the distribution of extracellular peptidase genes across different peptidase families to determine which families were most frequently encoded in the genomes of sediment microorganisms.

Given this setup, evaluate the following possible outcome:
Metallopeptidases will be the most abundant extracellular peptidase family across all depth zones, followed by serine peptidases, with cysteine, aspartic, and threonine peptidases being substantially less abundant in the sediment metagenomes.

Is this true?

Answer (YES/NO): NO